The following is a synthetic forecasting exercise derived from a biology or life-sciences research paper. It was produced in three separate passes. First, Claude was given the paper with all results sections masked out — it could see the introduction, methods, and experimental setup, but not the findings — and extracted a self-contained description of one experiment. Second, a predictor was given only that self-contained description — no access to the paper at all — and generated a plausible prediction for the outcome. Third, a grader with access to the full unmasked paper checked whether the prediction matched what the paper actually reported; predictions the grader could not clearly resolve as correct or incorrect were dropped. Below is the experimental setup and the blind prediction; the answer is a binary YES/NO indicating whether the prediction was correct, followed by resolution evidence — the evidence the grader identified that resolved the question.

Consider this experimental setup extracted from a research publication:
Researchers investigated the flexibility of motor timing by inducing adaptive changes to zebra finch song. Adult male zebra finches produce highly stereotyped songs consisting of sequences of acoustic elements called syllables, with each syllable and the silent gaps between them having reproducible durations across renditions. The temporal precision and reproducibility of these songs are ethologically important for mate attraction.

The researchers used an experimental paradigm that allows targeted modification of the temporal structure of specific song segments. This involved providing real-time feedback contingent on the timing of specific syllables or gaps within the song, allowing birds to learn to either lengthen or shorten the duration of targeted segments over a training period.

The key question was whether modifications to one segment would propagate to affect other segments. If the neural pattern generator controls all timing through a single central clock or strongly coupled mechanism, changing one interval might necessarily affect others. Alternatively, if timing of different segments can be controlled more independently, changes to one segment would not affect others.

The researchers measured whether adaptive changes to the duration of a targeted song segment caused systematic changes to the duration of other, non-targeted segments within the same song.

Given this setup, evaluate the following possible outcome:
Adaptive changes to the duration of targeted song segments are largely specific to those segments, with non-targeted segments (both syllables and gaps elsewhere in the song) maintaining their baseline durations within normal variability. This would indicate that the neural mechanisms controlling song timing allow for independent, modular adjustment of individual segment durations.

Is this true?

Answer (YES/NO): YES